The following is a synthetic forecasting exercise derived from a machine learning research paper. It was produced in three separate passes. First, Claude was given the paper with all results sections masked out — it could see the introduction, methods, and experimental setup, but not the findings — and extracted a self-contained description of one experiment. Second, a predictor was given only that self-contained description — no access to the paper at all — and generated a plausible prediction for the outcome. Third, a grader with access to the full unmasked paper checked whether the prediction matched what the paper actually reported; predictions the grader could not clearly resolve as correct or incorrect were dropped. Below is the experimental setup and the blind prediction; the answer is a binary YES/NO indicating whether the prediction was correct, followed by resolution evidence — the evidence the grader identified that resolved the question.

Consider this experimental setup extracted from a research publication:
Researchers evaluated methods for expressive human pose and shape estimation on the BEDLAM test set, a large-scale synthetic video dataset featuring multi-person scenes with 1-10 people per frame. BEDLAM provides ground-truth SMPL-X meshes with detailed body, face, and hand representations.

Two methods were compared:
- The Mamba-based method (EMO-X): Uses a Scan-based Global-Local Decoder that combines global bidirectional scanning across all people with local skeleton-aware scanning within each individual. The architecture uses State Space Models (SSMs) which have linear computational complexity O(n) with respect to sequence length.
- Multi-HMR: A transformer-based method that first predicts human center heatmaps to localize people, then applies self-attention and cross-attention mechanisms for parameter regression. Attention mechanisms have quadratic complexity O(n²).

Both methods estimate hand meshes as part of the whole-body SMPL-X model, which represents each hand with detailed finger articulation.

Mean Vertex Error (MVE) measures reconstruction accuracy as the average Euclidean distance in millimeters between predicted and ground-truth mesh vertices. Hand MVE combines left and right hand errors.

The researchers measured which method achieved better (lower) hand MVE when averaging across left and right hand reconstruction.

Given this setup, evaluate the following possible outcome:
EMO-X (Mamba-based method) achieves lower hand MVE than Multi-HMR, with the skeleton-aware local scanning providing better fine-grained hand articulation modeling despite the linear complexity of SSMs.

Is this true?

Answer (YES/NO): NO